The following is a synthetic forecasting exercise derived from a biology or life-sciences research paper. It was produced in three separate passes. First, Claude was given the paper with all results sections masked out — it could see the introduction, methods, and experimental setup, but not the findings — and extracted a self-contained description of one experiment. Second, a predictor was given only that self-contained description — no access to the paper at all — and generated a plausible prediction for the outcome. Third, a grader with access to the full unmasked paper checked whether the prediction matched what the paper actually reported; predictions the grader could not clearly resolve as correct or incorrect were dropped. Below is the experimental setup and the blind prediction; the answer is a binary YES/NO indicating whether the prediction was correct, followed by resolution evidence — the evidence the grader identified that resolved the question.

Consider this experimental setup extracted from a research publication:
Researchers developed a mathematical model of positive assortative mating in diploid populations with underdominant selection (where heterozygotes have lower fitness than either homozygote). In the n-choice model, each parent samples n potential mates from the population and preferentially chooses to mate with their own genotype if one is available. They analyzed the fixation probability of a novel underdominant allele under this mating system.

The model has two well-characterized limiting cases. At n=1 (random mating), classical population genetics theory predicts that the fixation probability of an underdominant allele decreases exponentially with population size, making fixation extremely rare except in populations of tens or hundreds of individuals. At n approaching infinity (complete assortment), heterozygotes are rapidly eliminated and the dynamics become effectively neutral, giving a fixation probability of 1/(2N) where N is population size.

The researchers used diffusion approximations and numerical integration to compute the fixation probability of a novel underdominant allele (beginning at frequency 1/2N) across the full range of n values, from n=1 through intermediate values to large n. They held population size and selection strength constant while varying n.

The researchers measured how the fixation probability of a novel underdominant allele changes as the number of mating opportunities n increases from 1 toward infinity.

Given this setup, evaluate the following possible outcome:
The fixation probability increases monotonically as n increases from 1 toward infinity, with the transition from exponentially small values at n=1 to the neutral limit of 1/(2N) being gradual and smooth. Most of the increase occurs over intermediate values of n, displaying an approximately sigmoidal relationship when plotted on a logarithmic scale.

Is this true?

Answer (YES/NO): NO